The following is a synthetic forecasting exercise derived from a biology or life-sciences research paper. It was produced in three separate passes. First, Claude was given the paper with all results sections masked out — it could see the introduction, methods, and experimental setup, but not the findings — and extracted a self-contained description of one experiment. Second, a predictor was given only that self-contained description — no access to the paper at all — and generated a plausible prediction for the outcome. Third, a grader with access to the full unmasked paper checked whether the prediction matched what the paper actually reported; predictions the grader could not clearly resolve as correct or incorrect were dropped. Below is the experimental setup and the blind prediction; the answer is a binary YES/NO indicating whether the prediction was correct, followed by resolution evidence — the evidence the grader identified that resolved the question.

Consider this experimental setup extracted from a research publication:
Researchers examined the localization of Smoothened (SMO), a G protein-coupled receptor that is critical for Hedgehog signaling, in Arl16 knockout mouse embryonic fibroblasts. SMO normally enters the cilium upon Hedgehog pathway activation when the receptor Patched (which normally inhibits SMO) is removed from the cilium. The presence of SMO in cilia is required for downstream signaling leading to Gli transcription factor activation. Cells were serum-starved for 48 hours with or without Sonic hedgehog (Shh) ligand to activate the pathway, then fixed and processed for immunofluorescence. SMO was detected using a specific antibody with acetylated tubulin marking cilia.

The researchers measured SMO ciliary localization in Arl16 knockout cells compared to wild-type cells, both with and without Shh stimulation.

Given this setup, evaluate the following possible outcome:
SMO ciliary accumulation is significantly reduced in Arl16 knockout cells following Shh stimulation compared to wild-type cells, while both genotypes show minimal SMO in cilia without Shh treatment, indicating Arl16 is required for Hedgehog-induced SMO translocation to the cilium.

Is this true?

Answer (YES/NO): YES